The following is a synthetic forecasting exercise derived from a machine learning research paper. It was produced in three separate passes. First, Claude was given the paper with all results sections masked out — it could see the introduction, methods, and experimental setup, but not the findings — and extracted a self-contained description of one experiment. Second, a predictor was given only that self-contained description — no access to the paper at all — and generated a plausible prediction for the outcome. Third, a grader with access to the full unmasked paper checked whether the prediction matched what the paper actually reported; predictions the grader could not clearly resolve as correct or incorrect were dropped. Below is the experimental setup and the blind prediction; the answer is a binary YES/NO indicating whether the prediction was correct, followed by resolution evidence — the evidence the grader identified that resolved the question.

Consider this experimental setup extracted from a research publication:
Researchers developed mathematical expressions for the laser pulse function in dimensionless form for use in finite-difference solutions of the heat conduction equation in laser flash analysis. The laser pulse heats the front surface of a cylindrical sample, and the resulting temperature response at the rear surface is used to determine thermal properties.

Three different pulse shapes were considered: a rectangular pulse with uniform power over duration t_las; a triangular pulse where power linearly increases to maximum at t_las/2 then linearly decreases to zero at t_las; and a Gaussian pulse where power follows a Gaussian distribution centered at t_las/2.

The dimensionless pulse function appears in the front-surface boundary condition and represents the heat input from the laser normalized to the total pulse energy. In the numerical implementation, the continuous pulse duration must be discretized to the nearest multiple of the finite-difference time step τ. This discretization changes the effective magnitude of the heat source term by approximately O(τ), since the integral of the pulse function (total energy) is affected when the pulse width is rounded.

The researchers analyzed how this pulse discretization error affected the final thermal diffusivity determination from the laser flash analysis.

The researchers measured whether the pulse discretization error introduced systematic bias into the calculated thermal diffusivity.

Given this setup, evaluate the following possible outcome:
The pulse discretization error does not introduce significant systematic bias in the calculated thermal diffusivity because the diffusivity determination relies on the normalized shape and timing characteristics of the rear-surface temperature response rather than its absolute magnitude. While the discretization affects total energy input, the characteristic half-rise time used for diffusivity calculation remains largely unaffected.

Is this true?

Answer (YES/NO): YES